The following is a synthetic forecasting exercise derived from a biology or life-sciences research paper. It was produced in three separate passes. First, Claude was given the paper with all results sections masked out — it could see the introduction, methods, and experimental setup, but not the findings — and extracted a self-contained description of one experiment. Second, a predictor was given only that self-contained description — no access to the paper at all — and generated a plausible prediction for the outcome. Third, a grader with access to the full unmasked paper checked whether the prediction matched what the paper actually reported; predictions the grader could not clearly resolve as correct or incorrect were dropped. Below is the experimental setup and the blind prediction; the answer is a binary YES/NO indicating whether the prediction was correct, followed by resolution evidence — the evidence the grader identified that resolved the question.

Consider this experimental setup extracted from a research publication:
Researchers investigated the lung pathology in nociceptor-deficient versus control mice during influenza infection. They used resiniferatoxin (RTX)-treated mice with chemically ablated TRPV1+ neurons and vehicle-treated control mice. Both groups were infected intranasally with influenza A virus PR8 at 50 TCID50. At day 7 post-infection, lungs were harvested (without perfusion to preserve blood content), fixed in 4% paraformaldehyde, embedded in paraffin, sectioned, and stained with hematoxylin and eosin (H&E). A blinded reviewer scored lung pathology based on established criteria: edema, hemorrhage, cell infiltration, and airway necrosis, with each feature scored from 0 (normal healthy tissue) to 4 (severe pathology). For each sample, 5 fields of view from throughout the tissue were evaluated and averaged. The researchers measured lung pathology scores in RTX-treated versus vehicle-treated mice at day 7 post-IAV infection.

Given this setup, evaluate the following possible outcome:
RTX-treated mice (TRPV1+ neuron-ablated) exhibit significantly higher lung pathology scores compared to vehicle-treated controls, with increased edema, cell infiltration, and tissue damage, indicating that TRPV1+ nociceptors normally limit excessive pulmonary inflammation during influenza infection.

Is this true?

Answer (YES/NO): YES